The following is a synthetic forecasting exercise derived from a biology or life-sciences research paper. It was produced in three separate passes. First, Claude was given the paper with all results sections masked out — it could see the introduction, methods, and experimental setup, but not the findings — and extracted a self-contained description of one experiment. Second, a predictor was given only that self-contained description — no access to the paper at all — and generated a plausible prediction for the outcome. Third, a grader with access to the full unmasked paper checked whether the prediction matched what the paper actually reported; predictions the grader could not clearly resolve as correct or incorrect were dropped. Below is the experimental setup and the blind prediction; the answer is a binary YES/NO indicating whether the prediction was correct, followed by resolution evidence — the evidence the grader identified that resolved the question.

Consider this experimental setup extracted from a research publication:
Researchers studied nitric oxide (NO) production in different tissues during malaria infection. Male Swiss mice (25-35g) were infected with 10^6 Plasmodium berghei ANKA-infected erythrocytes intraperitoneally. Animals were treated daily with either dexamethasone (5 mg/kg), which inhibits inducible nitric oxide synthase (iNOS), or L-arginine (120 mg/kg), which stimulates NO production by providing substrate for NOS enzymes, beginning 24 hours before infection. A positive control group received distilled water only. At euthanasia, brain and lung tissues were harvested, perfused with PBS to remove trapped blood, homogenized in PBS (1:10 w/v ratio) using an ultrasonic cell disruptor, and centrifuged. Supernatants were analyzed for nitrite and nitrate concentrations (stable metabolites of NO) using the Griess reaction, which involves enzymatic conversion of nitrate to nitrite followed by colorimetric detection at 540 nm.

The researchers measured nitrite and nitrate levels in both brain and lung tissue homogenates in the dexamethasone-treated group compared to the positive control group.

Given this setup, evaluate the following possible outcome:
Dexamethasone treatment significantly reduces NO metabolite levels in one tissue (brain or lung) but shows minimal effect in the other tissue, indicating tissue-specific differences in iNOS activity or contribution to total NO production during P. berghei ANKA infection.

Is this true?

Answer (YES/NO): YES